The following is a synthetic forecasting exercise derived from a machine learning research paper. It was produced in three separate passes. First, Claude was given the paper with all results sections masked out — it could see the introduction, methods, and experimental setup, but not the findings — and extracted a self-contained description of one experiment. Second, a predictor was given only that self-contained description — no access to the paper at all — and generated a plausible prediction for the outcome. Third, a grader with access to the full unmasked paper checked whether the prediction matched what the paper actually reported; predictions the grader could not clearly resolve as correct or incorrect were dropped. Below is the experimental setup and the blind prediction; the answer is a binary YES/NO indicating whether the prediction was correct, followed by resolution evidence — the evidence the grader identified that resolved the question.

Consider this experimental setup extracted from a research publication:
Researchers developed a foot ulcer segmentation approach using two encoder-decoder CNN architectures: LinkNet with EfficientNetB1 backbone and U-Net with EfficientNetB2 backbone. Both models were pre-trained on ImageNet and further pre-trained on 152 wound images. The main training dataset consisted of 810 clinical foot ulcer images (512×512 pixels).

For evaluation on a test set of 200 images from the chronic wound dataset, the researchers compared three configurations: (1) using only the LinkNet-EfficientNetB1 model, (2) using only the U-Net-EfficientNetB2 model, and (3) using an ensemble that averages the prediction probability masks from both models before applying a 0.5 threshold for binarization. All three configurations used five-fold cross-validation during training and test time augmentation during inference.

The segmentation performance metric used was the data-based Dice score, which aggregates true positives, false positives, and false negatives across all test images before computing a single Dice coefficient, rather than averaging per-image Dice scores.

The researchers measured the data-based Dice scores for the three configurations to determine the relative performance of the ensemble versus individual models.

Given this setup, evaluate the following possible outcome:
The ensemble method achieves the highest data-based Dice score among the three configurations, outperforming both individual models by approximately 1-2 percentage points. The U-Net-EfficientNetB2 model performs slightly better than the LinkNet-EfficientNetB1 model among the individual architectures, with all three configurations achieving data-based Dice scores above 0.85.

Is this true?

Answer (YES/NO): NO